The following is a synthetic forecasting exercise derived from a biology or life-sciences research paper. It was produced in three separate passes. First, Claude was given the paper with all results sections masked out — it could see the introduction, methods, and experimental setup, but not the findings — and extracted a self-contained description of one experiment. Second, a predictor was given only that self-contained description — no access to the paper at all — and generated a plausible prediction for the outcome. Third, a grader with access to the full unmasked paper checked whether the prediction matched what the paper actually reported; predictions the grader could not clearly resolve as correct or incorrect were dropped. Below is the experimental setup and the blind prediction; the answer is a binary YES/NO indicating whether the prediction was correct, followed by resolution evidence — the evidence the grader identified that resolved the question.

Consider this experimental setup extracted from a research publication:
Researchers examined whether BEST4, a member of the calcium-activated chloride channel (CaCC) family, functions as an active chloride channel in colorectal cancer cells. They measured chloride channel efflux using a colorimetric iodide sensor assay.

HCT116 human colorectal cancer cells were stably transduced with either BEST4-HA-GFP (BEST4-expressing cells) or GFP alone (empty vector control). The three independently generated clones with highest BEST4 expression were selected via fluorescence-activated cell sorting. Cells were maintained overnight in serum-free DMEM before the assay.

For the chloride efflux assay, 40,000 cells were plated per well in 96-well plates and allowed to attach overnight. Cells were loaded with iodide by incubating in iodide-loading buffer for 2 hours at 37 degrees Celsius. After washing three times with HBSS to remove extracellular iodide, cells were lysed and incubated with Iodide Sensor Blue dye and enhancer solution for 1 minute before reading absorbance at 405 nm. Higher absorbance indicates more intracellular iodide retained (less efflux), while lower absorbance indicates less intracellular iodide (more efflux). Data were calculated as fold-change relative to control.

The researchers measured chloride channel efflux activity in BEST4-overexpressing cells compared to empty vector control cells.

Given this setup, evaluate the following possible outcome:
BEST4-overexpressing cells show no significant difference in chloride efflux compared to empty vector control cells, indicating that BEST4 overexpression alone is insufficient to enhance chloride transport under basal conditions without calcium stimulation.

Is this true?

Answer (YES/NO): NO